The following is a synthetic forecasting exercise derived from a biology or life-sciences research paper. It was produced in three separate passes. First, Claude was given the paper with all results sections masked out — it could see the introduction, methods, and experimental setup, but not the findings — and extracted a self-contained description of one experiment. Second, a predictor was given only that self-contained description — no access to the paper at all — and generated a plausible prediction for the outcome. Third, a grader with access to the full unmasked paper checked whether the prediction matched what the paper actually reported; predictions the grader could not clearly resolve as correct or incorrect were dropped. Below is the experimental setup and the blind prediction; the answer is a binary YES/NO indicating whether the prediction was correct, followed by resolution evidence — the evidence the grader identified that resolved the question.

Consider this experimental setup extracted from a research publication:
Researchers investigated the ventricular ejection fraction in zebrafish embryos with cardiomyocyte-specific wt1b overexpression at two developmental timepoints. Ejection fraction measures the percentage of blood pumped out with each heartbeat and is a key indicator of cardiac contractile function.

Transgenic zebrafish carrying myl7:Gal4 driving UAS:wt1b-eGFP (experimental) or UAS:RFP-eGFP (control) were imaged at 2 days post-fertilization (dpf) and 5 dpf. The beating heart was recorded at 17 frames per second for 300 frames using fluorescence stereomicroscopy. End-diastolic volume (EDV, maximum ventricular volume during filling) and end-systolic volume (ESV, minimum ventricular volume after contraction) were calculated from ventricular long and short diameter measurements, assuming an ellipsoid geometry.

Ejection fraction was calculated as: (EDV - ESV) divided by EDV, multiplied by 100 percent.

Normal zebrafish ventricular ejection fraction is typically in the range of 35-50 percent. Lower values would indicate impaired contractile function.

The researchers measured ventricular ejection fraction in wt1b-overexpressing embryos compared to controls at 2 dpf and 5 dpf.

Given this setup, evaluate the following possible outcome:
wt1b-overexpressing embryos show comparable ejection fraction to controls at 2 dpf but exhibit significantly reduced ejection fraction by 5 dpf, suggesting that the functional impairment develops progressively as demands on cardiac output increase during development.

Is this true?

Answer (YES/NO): NO